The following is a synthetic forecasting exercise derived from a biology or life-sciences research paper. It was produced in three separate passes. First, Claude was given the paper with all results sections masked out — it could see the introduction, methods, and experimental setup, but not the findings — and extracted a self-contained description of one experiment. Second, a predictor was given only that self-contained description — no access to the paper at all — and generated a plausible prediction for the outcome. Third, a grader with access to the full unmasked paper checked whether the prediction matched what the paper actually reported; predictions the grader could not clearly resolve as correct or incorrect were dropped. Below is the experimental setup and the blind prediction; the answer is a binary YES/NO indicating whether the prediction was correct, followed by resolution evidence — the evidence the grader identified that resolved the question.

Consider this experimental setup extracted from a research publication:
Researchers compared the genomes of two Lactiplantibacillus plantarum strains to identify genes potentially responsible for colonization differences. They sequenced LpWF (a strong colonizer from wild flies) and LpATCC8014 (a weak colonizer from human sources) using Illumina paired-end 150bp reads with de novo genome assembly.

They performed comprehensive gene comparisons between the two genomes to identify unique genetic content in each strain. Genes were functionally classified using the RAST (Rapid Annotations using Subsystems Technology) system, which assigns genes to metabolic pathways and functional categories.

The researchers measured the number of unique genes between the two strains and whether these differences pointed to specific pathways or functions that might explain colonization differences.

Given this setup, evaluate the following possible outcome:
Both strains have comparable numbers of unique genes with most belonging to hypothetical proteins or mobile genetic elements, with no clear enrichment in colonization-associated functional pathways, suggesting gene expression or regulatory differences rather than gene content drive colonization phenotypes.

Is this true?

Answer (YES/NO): NO